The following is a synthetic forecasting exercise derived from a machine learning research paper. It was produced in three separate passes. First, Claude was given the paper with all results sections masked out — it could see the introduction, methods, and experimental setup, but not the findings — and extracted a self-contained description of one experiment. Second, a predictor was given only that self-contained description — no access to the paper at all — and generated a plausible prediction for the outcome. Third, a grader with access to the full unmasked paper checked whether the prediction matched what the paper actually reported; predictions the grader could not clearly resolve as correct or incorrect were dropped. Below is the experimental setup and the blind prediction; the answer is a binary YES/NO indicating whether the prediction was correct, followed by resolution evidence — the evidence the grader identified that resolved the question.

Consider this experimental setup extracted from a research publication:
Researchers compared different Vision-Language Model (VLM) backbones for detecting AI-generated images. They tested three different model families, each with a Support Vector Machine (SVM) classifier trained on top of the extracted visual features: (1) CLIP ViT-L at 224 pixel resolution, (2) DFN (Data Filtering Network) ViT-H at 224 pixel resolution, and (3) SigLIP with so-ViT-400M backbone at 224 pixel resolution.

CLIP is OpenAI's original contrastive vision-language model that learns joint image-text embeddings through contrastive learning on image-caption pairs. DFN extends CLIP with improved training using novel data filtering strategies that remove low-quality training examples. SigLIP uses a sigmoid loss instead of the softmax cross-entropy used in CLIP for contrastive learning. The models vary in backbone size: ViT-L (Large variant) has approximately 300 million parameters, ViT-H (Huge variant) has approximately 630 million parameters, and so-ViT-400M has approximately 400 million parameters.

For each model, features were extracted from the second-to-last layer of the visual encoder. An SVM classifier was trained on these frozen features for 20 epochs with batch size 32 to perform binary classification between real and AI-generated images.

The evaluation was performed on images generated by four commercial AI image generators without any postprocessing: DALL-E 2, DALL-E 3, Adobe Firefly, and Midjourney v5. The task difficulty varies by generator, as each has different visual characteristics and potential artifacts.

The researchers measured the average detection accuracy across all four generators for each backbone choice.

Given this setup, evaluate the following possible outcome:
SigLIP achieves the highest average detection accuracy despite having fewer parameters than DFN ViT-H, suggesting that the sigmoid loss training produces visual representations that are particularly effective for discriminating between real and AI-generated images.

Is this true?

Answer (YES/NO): NO